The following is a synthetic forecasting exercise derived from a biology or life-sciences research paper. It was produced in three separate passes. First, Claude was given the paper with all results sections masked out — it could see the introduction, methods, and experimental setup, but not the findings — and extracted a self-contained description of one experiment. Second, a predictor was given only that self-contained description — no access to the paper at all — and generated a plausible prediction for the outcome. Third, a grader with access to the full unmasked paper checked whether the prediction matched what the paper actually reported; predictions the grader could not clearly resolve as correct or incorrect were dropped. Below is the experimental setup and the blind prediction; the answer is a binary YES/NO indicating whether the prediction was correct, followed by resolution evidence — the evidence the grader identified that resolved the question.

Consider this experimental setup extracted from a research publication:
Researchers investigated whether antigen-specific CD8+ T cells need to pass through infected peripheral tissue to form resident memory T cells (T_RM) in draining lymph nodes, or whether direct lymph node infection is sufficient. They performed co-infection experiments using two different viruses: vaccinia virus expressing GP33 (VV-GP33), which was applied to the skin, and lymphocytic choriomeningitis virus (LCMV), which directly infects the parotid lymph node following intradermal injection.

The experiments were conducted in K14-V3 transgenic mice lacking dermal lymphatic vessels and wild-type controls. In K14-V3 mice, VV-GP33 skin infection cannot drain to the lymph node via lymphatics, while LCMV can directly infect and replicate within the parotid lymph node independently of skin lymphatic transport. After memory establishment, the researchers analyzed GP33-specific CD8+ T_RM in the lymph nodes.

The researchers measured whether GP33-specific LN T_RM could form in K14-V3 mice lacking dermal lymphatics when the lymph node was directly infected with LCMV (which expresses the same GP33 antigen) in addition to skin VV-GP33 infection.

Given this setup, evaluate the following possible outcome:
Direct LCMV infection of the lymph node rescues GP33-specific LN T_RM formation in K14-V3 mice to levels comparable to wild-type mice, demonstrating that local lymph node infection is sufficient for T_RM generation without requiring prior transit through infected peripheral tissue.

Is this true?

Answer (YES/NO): NO